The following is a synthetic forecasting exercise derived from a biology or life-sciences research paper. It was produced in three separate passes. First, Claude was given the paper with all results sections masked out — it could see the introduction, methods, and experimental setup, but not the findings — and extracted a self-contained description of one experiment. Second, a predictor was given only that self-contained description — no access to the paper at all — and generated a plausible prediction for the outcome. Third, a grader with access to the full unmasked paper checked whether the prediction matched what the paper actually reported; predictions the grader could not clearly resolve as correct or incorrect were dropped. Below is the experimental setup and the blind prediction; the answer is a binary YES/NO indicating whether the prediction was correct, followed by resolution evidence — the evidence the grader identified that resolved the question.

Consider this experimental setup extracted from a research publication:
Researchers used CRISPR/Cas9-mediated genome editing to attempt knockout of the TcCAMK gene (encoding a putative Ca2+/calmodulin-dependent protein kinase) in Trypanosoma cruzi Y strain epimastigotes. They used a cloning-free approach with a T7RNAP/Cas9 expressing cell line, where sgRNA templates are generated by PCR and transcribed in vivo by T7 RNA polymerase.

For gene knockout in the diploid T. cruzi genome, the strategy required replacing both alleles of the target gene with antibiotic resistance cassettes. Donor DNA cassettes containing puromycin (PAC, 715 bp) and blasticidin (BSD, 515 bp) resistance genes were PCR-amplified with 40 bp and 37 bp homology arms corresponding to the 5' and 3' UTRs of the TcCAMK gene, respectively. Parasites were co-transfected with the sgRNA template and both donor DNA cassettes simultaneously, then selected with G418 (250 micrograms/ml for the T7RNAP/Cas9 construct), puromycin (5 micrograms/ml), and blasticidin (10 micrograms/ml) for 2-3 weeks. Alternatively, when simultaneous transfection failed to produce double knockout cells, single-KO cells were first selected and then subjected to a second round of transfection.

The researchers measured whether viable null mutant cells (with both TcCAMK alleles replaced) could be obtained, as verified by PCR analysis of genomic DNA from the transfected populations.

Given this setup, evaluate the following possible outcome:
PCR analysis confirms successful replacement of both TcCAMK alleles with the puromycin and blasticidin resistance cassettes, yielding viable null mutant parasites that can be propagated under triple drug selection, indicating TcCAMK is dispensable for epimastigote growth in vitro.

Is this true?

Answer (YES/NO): YES